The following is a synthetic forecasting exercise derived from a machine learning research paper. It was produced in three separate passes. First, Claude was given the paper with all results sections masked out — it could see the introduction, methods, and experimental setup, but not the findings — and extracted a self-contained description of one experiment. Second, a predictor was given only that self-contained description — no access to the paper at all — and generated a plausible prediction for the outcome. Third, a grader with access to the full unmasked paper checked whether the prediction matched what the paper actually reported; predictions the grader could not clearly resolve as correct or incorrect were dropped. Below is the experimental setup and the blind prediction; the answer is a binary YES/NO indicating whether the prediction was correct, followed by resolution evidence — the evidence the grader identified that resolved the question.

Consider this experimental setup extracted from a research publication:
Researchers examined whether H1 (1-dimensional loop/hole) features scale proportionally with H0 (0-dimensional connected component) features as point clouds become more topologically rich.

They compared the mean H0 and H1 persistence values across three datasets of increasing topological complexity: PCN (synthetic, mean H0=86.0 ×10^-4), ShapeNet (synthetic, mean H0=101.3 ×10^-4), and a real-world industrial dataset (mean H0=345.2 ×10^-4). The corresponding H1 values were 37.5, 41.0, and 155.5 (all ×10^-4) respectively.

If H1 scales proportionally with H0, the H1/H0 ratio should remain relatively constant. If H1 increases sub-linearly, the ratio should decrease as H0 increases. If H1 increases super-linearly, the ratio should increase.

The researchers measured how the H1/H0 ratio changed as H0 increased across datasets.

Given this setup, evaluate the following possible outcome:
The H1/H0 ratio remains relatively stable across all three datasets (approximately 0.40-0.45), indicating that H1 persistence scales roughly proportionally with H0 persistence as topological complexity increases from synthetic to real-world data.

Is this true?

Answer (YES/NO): YES